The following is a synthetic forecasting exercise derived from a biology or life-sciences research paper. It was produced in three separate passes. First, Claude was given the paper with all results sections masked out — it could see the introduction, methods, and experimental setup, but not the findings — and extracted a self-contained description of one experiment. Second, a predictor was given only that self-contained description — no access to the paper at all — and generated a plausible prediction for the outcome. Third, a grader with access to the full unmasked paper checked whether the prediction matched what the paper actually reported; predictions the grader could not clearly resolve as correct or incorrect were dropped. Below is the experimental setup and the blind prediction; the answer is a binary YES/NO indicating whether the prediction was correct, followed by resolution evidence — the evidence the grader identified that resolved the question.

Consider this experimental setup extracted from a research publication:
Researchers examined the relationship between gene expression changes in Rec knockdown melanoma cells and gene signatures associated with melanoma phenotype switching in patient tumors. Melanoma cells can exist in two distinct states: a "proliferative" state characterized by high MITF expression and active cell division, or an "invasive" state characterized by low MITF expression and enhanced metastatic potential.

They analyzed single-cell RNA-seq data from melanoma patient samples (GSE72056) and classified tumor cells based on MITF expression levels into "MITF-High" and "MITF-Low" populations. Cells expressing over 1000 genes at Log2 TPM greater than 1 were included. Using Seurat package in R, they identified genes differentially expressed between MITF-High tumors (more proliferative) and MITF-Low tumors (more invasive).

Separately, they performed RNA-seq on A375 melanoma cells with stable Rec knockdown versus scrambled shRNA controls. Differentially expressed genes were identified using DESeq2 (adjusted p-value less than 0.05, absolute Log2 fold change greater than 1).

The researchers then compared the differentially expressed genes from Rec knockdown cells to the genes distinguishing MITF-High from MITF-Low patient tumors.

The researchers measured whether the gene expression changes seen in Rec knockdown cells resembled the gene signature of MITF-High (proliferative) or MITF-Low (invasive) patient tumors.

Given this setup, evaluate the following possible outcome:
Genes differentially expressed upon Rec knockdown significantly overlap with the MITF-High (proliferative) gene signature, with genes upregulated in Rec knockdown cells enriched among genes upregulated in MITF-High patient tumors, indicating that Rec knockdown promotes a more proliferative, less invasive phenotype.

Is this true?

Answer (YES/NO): NO